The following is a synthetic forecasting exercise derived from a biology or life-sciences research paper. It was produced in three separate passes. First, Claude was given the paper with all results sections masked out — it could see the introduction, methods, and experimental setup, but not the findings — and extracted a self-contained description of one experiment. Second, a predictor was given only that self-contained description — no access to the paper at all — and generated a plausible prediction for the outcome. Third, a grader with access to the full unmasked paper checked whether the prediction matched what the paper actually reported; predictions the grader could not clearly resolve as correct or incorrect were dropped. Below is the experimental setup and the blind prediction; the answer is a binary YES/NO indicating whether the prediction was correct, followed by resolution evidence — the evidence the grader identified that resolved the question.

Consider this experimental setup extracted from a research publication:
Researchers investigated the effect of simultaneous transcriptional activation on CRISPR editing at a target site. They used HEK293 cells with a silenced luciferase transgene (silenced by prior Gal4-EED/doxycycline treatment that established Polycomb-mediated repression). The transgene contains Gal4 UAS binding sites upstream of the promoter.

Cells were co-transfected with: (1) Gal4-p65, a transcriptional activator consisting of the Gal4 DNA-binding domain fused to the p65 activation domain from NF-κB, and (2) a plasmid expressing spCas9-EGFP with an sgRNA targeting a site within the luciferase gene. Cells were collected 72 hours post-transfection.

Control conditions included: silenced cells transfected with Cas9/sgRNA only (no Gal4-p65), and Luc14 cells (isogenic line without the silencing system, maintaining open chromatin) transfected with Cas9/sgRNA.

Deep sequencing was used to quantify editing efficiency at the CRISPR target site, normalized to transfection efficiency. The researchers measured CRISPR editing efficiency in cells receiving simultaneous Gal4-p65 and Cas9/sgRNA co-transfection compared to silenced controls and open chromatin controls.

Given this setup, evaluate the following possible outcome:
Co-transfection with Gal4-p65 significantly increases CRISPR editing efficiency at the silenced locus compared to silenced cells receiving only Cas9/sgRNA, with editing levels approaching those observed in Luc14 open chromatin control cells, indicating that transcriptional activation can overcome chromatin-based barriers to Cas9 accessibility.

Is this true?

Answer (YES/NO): NO